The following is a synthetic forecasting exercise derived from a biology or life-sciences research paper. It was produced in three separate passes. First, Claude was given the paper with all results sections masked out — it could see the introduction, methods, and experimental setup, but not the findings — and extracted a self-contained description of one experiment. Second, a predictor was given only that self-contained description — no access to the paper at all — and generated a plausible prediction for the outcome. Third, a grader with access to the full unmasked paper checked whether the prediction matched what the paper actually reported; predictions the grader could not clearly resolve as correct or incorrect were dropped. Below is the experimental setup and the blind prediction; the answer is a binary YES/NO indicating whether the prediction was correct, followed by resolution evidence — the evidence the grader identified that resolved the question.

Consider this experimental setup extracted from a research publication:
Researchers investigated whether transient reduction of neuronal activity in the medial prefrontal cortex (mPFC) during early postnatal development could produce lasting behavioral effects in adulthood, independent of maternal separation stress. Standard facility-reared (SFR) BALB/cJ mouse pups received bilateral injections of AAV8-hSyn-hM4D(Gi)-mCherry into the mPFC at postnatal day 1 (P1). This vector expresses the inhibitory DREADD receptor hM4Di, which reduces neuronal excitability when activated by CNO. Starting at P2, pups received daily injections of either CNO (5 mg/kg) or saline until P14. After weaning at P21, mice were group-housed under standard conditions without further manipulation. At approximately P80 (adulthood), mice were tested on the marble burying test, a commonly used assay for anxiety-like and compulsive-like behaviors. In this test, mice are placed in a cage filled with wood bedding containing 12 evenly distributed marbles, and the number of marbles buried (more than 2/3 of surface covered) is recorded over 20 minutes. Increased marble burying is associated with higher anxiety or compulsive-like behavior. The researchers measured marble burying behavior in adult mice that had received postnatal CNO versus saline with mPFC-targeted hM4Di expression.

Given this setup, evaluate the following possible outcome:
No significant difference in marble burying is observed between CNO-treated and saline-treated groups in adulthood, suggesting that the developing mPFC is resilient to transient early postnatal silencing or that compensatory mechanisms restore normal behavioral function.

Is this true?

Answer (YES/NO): NO